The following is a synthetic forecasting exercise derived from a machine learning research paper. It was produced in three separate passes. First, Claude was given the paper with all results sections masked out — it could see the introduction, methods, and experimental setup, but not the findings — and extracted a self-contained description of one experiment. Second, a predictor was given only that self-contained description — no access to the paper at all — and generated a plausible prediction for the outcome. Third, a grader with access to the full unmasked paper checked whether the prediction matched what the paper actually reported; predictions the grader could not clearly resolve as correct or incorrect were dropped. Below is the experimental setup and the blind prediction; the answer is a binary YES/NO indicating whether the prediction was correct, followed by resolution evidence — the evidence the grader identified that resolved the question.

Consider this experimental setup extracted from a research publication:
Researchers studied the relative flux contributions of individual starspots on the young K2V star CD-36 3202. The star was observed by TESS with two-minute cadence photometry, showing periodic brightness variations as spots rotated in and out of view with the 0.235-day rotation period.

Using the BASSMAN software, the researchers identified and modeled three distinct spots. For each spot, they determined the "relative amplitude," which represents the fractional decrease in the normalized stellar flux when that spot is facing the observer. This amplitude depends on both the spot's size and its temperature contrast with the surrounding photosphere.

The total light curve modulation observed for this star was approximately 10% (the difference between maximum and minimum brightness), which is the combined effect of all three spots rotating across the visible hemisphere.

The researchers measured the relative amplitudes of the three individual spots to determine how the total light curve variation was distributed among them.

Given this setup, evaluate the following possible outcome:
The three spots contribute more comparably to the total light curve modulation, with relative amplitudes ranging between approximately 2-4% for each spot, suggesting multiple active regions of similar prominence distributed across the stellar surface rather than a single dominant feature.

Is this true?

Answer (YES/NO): NO